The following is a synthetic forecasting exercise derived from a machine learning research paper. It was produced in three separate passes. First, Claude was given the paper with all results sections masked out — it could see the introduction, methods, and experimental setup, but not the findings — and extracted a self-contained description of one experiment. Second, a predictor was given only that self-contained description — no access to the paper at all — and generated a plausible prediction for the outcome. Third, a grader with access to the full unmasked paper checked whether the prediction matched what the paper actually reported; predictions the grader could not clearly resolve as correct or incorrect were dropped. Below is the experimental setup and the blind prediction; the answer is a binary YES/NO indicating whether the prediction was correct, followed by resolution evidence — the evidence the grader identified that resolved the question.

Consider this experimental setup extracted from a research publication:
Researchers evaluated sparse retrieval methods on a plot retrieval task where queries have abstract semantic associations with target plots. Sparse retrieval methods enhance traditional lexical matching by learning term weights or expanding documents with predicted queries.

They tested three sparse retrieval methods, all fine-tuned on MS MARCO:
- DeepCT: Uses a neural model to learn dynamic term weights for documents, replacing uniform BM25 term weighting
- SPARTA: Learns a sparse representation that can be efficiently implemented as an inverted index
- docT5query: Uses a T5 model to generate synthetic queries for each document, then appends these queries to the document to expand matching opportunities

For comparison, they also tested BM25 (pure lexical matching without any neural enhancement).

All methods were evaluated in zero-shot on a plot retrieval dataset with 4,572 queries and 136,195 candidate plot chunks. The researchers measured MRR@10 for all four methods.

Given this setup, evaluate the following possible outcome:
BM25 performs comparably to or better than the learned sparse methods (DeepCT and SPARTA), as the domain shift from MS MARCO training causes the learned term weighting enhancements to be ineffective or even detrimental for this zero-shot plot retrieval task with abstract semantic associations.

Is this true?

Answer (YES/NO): YES